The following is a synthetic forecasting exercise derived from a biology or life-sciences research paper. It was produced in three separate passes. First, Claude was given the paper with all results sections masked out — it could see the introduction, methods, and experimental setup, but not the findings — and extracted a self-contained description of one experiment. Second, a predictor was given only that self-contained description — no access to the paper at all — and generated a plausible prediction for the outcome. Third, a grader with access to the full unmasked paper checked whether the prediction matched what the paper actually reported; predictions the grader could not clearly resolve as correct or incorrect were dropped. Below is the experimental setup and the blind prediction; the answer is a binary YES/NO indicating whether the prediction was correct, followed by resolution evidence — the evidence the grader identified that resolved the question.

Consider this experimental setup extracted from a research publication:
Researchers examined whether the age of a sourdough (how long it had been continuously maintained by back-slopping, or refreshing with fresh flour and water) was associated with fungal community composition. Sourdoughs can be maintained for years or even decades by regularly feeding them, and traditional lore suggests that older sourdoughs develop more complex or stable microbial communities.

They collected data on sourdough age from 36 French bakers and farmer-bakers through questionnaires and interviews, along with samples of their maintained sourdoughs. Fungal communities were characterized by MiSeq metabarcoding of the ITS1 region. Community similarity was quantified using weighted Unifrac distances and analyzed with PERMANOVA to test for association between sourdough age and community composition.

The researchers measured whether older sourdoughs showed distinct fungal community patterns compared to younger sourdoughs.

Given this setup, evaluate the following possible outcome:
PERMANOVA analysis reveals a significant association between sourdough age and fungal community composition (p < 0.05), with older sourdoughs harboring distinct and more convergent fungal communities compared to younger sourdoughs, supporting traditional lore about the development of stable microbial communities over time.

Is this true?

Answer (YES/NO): NO